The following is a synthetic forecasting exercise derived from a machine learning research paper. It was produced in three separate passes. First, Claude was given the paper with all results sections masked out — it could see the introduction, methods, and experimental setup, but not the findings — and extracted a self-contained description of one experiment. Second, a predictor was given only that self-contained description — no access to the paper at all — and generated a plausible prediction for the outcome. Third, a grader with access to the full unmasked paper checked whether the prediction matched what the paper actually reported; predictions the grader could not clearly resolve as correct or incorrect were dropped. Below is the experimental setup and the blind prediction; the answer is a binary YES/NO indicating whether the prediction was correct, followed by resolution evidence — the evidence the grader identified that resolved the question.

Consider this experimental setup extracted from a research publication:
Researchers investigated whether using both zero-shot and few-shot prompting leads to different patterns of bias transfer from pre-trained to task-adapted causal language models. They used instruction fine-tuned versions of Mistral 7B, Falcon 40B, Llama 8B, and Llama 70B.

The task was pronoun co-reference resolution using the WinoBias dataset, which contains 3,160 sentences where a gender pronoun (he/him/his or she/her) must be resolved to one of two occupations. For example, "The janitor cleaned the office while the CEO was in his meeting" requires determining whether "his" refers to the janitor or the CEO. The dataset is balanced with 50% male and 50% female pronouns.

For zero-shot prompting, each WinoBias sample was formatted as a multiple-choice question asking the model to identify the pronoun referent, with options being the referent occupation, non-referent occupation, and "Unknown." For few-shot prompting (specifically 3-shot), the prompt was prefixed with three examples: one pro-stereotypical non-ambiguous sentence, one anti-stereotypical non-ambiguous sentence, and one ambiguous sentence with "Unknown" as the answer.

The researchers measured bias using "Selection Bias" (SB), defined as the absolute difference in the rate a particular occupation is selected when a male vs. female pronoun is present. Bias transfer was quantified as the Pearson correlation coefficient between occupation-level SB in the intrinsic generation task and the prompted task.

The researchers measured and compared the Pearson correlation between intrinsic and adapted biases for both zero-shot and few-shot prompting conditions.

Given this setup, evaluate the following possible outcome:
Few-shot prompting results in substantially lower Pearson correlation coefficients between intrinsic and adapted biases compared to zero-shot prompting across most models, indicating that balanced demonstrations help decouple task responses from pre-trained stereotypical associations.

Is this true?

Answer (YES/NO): NO